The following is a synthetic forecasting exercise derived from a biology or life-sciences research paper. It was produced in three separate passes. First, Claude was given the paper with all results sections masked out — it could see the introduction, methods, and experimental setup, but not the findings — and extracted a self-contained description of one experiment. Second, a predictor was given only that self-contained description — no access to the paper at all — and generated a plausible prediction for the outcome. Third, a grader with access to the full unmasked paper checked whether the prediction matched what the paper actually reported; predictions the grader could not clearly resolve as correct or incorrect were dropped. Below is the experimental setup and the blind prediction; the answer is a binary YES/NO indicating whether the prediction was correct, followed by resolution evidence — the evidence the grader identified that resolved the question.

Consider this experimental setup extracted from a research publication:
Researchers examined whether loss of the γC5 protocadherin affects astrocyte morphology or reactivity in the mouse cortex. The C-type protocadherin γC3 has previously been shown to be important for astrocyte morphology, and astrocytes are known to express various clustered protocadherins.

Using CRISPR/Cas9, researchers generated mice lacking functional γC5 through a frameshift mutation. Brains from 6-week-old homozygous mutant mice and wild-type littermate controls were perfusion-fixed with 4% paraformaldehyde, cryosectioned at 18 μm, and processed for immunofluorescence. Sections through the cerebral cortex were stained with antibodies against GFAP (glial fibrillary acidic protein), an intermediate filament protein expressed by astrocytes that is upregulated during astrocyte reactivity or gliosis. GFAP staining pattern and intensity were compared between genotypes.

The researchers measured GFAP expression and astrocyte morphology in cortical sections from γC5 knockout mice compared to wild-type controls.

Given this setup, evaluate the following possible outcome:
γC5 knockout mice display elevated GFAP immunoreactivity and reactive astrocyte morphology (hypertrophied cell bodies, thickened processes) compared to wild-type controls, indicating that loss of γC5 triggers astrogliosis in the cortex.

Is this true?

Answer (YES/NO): NO